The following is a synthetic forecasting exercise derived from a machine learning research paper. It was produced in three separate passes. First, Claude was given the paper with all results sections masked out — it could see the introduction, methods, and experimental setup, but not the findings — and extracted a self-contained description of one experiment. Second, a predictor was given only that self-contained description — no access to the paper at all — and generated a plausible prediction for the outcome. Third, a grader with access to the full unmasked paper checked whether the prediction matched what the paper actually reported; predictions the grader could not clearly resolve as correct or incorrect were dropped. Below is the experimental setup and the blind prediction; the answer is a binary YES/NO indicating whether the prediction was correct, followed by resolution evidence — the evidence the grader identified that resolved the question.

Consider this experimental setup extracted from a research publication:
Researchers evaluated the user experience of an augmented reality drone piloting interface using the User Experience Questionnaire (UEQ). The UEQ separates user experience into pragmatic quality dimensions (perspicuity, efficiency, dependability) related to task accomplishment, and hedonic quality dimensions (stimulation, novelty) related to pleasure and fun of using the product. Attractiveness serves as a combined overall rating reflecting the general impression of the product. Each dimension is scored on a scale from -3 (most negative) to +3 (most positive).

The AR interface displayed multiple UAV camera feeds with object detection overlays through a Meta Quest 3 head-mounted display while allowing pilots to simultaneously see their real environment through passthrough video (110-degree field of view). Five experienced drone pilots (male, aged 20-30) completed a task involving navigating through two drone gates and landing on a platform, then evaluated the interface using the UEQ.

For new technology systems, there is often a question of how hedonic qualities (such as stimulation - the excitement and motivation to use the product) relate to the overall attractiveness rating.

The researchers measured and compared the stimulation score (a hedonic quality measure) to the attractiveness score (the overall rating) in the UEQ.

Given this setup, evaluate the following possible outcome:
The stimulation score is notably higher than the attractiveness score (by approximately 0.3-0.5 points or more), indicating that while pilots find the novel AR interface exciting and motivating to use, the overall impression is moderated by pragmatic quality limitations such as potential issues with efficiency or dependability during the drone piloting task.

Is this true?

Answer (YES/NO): YES